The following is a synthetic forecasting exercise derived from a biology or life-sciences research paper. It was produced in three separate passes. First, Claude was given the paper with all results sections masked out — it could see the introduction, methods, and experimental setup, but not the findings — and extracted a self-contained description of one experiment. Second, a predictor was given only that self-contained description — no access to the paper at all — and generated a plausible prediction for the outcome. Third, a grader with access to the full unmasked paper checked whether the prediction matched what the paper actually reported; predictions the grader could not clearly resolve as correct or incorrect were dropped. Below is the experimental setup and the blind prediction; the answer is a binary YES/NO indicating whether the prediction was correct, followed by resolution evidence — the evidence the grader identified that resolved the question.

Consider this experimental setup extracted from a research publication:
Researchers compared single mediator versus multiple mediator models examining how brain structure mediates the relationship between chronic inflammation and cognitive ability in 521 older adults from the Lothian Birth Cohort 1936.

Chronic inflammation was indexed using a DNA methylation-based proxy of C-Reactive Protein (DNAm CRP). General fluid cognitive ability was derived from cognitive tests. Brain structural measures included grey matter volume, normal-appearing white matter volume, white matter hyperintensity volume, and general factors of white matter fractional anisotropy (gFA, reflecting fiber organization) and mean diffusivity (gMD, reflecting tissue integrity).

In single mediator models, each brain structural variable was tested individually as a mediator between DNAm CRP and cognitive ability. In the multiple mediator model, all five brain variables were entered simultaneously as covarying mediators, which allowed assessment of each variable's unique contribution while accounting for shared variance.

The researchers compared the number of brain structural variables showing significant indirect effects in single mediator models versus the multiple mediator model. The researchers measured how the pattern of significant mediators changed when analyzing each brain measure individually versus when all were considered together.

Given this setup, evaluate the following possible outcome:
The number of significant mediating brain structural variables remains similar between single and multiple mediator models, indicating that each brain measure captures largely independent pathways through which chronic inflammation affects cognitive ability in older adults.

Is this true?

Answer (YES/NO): NO